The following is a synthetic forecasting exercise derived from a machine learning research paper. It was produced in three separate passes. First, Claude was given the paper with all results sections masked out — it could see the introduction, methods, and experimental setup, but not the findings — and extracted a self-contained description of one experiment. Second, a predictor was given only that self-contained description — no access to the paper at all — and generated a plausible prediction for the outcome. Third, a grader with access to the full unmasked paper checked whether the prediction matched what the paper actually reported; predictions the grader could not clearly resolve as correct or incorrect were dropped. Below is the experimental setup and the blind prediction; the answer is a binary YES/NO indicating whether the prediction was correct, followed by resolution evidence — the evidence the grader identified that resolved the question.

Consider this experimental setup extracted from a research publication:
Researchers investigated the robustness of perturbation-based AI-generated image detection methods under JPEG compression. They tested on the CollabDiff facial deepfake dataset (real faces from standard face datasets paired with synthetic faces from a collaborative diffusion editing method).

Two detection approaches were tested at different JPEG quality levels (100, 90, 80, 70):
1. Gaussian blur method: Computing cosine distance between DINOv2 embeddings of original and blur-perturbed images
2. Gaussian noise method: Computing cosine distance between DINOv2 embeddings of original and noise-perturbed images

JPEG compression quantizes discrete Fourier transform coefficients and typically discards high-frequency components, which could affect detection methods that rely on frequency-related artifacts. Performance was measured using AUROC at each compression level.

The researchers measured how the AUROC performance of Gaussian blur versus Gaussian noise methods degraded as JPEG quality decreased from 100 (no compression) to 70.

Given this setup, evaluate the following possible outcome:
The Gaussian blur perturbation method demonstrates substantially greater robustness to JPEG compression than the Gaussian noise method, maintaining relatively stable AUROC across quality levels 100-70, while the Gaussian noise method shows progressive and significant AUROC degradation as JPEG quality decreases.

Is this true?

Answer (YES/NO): NO